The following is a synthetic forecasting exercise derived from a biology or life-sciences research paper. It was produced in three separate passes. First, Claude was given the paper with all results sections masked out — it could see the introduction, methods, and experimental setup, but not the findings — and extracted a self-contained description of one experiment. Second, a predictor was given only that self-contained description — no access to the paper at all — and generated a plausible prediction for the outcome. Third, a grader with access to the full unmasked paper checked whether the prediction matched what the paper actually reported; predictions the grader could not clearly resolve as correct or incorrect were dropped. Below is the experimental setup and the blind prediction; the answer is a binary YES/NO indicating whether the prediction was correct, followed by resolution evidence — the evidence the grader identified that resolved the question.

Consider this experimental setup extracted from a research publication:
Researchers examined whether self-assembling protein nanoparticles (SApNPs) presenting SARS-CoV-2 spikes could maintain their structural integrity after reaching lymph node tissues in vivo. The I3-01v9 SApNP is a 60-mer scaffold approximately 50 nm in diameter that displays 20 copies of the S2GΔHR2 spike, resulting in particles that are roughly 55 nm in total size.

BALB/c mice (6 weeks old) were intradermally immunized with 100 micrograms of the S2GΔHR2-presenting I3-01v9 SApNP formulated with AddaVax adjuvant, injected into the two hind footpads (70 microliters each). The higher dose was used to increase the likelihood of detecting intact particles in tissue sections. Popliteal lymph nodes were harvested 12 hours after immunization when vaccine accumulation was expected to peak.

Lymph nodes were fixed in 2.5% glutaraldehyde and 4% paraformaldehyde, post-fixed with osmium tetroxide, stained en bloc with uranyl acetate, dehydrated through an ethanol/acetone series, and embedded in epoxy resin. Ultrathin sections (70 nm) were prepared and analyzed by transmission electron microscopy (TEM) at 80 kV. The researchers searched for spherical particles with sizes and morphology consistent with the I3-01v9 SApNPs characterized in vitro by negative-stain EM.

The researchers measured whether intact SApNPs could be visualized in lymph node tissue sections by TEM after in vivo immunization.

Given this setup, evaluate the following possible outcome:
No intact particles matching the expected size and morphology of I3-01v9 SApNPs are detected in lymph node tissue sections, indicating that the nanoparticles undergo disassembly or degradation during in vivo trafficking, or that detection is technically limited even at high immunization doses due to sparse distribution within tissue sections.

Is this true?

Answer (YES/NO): NO